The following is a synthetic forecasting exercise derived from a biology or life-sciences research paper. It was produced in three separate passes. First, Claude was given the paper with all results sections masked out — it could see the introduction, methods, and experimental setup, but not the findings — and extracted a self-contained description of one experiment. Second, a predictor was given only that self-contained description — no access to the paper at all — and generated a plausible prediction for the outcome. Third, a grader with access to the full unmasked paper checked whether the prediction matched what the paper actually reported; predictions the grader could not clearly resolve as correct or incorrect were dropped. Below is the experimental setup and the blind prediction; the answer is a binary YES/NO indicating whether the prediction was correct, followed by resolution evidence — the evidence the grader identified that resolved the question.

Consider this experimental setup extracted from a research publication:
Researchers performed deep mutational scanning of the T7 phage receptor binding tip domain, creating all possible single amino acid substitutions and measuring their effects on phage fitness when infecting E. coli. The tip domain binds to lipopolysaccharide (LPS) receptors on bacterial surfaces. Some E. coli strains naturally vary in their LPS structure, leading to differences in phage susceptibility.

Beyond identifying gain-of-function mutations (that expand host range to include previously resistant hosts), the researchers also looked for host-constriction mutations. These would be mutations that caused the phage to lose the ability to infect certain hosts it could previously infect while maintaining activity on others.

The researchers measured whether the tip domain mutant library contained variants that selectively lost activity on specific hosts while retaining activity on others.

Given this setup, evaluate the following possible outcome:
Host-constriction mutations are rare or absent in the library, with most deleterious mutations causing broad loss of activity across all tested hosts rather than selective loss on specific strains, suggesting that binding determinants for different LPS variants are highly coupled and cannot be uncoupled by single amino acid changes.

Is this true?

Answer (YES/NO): NO